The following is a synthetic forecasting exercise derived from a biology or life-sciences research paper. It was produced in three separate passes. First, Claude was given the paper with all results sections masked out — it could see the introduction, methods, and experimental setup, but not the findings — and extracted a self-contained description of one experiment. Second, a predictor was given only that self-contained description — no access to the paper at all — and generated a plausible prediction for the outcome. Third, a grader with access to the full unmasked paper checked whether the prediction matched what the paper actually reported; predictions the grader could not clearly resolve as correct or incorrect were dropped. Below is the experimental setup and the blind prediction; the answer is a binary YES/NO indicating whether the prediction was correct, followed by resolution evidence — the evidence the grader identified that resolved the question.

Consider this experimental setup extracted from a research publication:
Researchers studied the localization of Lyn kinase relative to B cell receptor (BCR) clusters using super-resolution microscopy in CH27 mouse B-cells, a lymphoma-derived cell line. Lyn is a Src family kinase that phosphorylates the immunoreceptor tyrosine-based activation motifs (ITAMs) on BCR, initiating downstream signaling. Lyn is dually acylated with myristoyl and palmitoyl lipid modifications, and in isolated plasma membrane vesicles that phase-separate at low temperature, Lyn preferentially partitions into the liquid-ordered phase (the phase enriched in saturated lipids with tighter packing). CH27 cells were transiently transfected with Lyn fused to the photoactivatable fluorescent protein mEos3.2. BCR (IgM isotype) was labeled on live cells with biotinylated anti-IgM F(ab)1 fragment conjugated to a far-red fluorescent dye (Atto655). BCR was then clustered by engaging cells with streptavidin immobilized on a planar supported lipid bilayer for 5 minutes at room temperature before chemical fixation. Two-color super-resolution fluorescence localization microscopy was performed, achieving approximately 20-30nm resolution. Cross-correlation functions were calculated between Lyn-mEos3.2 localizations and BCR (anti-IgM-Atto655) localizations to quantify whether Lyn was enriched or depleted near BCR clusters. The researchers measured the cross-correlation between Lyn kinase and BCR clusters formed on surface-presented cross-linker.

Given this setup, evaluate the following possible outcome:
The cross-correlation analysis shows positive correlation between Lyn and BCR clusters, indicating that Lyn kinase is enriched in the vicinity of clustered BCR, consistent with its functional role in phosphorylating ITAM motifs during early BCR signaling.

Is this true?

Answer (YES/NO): YES